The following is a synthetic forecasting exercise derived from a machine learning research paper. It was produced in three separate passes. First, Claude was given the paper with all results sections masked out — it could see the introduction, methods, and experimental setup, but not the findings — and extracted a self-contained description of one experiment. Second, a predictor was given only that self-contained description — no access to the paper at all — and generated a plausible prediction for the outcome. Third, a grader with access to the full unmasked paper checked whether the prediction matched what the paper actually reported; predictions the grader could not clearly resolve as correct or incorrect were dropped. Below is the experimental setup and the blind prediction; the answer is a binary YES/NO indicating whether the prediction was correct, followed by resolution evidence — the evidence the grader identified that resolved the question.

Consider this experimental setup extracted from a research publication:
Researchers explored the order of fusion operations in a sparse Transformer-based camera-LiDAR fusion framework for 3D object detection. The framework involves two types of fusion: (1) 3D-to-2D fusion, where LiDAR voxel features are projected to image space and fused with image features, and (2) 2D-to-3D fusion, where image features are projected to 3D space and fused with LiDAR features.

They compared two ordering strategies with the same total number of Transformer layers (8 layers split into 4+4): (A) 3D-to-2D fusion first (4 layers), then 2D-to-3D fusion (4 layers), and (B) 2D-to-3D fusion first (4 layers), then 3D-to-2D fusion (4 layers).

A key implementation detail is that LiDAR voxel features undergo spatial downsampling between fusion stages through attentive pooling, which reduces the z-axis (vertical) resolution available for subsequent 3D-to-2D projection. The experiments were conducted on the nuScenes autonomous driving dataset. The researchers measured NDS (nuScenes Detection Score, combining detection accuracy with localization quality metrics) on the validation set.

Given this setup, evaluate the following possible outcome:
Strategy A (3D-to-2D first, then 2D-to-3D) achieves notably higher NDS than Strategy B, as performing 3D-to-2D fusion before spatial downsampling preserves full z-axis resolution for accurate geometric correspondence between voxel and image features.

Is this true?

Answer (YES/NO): YES